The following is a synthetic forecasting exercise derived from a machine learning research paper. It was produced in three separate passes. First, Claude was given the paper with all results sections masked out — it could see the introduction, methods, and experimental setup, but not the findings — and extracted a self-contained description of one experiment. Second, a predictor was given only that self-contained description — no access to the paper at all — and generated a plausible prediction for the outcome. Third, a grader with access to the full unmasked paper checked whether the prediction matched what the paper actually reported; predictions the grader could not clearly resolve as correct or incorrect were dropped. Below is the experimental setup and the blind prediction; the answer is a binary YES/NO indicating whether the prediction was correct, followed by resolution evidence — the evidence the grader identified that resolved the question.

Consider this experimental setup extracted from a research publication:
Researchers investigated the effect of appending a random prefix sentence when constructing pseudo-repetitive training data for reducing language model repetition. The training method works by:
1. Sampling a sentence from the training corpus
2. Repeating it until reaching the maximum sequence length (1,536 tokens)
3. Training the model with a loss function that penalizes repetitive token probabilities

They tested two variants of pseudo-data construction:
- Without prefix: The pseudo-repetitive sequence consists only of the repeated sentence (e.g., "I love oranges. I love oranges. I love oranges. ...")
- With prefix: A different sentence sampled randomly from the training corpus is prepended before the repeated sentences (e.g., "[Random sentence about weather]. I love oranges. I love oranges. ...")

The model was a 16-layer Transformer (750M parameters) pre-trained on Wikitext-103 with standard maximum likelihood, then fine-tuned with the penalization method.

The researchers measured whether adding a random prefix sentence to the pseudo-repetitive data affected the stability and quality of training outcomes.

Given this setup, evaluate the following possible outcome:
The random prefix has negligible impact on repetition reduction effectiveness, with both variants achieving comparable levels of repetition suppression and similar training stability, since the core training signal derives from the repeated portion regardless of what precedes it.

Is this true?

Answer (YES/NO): NO